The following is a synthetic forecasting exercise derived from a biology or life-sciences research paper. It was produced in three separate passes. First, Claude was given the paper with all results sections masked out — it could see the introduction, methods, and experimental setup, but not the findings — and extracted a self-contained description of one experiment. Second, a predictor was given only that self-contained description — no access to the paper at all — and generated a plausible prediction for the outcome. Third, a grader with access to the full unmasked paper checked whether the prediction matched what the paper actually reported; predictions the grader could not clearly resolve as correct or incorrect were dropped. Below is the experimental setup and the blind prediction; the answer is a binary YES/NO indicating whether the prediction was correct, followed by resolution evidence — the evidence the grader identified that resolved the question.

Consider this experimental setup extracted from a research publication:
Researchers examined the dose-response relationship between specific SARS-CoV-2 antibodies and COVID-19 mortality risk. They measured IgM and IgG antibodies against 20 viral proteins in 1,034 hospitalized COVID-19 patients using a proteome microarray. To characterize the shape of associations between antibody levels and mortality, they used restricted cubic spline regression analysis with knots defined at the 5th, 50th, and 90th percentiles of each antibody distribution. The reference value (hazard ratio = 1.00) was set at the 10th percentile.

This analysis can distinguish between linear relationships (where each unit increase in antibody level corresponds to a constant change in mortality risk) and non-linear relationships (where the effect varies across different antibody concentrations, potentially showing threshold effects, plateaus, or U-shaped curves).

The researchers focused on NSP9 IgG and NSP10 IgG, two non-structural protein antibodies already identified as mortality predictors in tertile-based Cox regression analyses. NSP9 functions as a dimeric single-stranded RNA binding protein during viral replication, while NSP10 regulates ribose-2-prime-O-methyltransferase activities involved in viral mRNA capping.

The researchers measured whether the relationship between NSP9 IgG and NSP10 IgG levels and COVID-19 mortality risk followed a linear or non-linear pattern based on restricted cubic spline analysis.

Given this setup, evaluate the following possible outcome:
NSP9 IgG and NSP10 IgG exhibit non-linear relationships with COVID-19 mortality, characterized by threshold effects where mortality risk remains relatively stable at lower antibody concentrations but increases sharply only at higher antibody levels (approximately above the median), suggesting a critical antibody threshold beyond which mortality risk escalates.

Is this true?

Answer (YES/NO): NO